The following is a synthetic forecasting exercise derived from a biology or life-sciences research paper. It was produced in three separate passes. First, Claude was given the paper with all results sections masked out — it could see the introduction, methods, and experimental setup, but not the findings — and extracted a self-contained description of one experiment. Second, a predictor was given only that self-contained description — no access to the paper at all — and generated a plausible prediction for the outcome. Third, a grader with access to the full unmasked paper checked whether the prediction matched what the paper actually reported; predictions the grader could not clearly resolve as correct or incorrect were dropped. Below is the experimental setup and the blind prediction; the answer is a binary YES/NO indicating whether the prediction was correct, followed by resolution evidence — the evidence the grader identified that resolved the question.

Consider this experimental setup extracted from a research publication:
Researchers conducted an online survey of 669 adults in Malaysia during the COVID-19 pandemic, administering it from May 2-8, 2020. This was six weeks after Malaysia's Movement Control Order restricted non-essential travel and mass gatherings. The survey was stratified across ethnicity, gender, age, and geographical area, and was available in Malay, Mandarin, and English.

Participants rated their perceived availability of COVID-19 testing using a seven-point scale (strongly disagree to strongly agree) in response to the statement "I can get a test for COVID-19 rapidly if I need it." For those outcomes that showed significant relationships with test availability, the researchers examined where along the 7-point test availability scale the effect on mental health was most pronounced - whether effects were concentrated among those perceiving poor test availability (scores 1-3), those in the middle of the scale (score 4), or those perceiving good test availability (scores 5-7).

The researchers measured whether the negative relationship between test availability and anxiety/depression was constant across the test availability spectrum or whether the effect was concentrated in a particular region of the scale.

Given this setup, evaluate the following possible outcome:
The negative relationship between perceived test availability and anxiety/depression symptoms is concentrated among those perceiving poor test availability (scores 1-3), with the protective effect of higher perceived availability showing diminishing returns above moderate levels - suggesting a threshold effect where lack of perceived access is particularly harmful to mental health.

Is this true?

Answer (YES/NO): YES